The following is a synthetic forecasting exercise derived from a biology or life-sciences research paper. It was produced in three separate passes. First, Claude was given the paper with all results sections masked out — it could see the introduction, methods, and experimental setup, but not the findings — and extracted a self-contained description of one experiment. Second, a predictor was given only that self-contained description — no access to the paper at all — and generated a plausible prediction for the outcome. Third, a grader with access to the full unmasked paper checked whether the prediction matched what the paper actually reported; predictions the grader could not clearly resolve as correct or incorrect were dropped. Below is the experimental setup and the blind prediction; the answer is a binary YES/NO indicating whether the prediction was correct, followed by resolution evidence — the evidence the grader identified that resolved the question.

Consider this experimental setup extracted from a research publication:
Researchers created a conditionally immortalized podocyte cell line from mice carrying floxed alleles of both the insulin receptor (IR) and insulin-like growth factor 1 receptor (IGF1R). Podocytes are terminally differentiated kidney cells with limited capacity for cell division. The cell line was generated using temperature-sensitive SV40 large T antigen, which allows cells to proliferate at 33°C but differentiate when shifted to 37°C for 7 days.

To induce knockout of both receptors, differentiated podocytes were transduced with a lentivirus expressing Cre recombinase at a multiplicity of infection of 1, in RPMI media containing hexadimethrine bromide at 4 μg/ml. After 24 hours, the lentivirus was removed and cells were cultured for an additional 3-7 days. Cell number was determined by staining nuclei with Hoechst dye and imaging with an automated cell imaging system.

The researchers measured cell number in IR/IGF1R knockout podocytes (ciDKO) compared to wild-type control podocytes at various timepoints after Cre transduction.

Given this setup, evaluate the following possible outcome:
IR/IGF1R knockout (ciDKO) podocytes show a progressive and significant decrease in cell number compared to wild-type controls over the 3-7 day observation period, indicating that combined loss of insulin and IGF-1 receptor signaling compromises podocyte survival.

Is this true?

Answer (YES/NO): YES